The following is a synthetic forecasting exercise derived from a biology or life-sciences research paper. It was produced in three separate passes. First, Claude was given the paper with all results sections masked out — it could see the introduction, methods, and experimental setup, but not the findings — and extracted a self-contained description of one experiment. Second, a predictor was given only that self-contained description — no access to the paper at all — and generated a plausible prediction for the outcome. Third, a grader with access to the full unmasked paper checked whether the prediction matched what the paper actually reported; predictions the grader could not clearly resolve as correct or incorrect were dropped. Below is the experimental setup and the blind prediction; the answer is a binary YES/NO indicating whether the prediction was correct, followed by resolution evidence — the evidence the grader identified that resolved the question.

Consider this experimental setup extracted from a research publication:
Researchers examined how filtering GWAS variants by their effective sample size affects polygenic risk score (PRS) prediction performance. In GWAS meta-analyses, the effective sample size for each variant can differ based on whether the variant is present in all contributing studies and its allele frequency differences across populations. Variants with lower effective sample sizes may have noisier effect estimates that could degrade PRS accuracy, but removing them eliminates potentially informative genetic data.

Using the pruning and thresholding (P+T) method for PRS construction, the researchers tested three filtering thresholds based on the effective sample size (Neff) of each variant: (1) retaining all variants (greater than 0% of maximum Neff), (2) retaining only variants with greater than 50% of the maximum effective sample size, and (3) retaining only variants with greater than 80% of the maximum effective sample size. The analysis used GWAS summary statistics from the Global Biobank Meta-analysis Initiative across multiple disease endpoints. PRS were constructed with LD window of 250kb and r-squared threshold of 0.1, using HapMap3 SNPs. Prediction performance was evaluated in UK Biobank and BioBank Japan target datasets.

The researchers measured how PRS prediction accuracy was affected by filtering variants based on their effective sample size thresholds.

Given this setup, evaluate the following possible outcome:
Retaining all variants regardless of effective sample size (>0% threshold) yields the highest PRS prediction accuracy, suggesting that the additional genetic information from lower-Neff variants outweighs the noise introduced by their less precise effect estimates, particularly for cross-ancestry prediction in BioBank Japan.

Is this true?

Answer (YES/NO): NO